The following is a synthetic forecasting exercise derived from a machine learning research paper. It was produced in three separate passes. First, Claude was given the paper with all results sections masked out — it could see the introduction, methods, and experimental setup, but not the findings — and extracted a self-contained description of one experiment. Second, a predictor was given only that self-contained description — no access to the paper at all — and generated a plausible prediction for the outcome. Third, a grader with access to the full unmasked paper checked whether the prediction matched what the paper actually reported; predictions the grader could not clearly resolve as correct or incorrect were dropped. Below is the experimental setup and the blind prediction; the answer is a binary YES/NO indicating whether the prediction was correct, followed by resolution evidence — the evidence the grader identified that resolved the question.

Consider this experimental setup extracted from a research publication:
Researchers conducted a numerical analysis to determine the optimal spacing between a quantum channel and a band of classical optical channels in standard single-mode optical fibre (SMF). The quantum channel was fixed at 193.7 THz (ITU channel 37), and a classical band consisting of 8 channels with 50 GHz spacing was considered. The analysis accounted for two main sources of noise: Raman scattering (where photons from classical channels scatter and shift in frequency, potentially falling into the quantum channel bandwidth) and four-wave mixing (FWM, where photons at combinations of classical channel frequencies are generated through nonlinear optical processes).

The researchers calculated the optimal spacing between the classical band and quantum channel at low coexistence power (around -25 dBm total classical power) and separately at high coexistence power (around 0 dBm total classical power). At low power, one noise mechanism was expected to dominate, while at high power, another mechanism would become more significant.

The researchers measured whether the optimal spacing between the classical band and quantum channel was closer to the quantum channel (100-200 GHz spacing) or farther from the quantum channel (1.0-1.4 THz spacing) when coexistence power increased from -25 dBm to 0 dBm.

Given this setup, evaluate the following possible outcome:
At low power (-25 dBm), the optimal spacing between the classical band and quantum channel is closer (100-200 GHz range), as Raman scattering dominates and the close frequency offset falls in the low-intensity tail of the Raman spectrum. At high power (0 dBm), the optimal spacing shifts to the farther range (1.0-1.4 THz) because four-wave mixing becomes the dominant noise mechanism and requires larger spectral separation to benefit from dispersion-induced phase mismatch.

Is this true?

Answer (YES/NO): YES